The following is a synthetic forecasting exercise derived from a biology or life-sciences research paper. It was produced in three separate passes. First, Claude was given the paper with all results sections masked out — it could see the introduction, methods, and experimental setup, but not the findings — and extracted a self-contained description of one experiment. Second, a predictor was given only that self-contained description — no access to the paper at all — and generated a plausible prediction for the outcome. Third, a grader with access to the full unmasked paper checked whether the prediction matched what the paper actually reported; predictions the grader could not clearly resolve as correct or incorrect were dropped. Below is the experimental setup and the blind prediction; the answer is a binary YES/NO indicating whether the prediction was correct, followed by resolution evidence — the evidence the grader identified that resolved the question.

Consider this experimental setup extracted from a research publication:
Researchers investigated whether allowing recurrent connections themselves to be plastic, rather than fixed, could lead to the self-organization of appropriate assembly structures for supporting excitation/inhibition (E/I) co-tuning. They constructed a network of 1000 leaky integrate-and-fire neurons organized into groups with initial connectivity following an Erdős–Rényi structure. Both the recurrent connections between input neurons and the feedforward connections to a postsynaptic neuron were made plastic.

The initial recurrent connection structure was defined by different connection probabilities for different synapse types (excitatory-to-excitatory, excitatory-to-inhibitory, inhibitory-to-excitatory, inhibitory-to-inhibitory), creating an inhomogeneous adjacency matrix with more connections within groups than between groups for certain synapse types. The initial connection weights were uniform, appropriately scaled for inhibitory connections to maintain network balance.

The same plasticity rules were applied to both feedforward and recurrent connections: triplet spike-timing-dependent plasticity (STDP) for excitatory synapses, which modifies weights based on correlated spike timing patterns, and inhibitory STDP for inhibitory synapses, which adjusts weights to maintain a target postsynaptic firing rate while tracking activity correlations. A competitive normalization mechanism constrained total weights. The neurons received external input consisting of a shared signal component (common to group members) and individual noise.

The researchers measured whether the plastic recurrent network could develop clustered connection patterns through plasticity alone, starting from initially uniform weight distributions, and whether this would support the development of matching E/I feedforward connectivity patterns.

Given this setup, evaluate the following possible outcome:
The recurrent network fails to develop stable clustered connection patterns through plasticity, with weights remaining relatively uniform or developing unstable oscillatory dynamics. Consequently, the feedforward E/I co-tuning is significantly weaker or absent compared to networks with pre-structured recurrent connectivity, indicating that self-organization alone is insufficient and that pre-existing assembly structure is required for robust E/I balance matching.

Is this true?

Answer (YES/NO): NO